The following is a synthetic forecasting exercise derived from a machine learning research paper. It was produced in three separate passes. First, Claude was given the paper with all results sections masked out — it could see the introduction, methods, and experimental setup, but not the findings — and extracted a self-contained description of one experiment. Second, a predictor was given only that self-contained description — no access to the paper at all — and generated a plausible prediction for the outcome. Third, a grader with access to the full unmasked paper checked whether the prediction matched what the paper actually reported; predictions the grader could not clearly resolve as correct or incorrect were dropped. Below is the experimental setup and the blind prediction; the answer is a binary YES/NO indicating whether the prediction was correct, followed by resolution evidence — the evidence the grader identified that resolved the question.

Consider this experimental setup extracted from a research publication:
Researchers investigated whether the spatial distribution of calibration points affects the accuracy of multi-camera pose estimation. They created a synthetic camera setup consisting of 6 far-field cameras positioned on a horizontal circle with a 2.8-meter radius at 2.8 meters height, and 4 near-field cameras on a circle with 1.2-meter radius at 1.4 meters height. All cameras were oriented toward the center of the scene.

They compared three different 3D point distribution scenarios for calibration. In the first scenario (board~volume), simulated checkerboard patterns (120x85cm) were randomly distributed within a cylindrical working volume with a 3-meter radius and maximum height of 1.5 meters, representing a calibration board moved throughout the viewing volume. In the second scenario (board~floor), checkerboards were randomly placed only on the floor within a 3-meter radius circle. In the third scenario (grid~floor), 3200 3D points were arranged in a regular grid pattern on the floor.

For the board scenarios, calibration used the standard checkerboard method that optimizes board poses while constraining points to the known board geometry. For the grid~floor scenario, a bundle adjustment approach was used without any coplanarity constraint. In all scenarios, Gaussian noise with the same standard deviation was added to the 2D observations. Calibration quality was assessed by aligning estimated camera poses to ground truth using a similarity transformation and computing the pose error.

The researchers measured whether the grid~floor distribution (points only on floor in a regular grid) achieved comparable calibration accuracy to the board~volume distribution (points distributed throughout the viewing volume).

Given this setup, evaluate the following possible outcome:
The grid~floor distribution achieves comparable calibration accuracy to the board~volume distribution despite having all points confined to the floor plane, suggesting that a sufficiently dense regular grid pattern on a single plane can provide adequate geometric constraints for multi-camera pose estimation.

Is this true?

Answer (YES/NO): YES